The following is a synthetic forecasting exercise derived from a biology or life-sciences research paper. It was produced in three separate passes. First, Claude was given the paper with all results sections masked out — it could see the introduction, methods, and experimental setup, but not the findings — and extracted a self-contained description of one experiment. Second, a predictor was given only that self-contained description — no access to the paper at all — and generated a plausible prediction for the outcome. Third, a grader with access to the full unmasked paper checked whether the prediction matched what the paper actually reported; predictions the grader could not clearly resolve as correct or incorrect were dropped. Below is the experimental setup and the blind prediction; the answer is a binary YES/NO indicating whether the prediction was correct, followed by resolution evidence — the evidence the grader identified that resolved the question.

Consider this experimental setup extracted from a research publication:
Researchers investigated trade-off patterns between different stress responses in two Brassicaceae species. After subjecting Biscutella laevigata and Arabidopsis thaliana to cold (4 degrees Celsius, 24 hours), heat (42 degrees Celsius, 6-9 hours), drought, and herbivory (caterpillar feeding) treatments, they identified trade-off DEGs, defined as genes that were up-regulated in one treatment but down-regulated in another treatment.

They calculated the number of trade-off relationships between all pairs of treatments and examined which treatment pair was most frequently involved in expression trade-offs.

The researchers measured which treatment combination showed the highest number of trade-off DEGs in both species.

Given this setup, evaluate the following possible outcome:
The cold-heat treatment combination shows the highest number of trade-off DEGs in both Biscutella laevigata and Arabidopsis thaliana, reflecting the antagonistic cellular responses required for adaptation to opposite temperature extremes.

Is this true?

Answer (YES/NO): NO